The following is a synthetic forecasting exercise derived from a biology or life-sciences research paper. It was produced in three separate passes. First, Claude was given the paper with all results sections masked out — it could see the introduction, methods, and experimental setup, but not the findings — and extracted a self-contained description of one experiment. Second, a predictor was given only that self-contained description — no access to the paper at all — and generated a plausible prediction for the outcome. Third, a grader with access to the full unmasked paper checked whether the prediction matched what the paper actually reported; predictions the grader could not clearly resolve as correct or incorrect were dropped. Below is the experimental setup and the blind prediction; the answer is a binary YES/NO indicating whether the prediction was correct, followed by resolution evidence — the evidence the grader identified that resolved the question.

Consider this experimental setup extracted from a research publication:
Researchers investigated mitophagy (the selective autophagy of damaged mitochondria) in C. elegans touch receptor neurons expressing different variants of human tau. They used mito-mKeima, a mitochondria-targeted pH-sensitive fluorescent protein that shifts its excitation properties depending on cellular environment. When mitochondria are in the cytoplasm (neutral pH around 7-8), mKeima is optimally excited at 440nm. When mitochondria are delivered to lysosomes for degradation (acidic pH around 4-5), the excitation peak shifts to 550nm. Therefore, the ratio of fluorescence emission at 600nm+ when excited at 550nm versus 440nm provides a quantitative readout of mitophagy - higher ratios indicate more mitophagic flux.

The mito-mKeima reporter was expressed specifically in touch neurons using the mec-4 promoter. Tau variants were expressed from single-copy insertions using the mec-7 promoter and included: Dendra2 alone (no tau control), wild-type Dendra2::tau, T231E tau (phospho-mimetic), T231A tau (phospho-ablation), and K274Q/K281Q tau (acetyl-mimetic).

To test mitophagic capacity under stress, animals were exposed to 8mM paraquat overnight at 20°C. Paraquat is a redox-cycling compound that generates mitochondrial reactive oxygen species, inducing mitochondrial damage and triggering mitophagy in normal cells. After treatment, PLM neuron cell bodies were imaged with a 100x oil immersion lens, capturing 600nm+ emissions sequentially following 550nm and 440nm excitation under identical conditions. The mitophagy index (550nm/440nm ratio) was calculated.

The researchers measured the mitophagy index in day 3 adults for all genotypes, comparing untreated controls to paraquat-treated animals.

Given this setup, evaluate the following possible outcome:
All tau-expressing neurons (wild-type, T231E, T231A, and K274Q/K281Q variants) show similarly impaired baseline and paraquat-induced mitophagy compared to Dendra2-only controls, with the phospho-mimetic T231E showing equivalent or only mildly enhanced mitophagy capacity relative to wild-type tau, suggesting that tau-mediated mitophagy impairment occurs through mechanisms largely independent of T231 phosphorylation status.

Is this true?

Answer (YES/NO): NO